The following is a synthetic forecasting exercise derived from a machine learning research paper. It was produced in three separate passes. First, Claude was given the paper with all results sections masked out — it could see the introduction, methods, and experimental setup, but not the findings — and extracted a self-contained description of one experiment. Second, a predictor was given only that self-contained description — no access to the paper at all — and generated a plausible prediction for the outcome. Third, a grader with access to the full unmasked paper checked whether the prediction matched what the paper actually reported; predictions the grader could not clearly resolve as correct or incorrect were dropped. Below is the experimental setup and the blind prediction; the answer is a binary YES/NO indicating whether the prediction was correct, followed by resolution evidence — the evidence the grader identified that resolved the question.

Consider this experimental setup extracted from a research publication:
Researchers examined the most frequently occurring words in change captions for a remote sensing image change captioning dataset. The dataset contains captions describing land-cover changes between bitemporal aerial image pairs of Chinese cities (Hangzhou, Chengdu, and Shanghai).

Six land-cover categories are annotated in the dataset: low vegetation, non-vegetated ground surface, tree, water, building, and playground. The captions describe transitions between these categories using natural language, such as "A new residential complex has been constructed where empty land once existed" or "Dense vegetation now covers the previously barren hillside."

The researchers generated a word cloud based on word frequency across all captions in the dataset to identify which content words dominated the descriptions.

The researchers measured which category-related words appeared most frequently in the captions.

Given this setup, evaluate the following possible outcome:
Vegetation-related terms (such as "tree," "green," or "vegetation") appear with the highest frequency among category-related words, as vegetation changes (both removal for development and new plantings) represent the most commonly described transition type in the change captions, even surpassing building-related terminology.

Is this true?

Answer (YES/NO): NO